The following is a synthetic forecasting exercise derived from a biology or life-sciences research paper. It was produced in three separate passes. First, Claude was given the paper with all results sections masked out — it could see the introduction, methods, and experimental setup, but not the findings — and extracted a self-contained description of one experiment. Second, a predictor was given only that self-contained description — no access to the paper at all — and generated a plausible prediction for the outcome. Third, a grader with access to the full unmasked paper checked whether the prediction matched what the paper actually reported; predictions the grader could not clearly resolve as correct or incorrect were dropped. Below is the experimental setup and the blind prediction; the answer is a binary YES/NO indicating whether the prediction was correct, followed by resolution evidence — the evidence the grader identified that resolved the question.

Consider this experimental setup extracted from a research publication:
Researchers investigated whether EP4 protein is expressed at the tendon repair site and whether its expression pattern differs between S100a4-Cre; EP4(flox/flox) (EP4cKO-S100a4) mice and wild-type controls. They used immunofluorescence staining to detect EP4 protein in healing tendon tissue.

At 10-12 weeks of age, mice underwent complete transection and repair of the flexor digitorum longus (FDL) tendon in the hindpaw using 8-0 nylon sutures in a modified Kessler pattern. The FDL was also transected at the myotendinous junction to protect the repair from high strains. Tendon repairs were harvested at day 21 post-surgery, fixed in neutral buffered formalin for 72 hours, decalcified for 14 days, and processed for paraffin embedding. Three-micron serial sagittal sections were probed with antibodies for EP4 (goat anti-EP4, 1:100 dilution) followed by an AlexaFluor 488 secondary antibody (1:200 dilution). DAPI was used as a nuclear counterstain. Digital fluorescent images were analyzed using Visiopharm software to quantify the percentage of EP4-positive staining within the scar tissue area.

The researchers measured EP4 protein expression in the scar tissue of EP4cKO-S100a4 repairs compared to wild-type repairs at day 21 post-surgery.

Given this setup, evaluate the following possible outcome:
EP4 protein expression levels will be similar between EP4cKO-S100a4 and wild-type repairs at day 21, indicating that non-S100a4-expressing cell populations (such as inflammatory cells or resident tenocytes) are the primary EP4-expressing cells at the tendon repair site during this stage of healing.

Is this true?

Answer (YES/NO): NO